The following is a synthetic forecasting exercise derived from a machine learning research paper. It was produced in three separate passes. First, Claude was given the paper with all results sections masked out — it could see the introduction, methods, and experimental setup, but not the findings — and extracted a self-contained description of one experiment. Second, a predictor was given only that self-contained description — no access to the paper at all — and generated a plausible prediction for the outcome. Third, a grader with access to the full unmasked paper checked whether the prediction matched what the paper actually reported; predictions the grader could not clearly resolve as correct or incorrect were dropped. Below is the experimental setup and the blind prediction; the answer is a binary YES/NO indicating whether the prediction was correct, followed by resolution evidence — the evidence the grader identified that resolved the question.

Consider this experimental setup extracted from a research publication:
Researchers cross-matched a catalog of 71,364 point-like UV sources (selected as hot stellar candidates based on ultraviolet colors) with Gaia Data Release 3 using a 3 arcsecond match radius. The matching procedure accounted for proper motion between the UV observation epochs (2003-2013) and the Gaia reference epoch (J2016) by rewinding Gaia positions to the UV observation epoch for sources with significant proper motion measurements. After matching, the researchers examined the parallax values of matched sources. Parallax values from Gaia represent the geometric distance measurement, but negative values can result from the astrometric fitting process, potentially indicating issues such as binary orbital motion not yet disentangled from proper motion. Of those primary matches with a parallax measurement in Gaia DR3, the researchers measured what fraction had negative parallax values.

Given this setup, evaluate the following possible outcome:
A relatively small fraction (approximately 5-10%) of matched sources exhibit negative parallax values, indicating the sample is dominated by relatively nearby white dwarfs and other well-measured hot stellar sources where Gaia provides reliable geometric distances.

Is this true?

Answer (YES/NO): YES